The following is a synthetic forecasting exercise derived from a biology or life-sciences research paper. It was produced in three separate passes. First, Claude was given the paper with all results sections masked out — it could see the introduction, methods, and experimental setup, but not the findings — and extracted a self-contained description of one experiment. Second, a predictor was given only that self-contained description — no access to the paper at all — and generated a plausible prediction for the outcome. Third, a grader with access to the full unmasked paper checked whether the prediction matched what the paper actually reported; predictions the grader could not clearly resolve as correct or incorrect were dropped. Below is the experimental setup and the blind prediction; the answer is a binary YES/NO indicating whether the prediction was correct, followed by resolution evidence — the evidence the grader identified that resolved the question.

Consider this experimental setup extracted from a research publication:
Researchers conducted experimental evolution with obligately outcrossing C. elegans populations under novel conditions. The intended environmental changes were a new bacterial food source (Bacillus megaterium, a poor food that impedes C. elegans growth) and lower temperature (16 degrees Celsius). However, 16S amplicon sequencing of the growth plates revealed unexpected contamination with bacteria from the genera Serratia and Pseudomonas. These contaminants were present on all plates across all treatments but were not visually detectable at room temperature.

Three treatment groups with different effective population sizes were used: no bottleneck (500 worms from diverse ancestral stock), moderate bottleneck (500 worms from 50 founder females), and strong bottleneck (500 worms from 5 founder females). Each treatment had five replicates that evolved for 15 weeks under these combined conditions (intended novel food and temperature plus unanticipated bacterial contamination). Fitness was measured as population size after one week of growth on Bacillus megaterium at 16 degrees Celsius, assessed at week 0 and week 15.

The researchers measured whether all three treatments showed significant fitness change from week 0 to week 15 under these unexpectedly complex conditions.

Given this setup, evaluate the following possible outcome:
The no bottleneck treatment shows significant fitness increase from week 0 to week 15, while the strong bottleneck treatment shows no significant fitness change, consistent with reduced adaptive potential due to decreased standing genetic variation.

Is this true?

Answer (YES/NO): NO